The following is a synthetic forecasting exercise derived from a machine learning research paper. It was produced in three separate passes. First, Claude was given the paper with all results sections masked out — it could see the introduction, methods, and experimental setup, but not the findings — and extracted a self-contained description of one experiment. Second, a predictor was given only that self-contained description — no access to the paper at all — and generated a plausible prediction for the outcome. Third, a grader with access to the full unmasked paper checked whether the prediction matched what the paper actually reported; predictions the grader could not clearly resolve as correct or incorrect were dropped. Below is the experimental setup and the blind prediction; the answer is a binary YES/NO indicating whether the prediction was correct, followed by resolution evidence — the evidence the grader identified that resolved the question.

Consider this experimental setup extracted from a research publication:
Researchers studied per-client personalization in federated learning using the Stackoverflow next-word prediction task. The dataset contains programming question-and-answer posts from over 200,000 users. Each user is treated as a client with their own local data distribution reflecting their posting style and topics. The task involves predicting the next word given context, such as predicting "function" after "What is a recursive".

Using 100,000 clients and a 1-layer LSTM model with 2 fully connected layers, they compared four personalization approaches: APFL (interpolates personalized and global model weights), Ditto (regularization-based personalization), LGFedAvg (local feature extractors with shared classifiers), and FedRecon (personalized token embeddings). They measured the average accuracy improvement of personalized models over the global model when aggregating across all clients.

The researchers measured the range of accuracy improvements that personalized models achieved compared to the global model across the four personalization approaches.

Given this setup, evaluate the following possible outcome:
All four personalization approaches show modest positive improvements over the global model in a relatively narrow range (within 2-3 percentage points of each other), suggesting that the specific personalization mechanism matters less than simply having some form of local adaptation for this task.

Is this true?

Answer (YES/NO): NO